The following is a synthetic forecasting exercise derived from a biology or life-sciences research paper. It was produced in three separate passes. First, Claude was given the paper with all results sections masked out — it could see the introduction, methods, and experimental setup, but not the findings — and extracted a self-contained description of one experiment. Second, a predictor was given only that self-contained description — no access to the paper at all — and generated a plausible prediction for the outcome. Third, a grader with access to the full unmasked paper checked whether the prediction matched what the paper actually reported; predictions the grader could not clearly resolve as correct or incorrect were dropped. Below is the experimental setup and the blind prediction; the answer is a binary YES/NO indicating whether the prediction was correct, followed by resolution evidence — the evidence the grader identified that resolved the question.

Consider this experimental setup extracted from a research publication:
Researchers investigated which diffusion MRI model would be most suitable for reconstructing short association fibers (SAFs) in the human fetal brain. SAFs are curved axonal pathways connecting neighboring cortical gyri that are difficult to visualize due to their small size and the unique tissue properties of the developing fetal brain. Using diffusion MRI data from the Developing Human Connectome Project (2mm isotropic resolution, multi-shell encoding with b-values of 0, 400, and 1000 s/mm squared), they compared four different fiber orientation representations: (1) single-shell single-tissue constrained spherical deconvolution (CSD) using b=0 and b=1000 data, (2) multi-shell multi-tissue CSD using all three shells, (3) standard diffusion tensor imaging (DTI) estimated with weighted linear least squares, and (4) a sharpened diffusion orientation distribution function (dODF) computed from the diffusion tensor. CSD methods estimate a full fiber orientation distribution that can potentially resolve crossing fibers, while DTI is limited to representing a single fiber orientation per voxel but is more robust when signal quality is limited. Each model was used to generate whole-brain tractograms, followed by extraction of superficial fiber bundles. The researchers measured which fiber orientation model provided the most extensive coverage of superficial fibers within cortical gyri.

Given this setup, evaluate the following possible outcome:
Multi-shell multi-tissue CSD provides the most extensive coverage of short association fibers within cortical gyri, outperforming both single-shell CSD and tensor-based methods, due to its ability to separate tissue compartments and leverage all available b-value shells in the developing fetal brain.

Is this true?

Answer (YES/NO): NO